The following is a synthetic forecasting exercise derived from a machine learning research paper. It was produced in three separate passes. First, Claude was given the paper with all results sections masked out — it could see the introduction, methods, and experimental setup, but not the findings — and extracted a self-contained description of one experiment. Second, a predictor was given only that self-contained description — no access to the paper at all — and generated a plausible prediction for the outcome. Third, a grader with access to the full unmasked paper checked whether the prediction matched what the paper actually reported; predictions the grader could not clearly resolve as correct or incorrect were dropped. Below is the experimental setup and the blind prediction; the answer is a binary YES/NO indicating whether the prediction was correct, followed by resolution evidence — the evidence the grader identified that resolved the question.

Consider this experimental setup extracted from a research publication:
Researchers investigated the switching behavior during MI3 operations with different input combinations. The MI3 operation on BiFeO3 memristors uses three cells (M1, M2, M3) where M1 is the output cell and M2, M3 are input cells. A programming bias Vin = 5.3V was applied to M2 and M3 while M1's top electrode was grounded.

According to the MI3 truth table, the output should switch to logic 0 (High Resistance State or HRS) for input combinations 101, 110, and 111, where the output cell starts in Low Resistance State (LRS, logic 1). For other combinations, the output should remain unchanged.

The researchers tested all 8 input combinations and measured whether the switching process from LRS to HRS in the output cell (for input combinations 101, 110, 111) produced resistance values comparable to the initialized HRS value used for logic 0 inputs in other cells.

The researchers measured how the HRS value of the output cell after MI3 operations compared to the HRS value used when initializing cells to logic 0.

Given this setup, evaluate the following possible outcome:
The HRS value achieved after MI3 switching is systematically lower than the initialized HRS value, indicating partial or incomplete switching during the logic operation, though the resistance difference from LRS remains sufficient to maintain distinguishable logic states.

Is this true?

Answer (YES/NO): YES